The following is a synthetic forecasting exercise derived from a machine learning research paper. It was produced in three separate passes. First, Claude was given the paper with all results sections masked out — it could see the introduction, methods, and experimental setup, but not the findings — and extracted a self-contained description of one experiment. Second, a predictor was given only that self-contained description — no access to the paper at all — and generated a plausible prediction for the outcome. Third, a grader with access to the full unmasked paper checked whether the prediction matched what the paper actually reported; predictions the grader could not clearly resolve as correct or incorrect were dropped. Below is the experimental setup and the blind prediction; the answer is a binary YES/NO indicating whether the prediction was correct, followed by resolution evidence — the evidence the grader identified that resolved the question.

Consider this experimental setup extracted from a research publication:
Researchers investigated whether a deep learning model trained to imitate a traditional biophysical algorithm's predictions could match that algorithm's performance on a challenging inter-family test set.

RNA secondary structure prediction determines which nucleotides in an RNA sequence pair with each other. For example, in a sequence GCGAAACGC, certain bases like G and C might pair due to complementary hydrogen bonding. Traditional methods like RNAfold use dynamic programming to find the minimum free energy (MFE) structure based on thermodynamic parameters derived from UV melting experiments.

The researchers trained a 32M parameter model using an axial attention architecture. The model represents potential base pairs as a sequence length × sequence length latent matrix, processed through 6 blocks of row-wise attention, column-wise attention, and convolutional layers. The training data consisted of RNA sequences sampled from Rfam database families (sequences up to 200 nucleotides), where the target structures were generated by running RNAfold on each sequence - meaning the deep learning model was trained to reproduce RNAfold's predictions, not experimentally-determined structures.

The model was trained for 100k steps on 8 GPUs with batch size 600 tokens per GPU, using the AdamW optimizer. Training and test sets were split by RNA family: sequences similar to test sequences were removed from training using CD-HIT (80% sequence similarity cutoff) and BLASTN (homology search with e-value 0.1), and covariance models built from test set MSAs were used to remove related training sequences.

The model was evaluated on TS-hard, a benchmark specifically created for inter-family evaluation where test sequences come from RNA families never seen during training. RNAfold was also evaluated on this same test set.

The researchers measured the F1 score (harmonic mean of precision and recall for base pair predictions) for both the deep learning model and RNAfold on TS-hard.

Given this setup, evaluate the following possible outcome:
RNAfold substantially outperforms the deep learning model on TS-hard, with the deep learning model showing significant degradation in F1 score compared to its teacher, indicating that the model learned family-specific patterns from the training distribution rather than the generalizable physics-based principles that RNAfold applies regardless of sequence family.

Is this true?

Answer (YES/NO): NO